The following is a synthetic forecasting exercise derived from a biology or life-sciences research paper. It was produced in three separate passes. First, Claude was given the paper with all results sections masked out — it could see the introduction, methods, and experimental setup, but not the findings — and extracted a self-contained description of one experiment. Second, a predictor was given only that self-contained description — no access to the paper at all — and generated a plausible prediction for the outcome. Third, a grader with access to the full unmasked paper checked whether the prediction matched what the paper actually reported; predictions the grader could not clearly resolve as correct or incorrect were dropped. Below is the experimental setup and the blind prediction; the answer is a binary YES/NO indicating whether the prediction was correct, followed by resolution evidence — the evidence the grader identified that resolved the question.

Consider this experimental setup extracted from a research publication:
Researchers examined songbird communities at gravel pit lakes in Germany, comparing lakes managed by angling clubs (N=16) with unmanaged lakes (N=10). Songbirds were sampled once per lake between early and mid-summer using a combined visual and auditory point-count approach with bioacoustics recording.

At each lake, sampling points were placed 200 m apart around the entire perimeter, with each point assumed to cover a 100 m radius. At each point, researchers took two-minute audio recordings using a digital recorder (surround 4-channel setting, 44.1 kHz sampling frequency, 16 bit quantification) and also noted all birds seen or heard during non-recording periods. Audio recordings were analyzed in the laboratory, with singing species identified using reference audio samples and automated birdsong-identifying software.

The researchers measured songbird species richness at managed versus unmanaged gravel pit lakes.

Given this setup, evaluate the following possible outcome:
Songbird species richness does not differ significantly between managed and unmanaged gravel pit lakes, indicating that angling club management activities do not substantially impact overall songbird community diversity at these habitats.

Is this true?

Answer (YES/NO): YES